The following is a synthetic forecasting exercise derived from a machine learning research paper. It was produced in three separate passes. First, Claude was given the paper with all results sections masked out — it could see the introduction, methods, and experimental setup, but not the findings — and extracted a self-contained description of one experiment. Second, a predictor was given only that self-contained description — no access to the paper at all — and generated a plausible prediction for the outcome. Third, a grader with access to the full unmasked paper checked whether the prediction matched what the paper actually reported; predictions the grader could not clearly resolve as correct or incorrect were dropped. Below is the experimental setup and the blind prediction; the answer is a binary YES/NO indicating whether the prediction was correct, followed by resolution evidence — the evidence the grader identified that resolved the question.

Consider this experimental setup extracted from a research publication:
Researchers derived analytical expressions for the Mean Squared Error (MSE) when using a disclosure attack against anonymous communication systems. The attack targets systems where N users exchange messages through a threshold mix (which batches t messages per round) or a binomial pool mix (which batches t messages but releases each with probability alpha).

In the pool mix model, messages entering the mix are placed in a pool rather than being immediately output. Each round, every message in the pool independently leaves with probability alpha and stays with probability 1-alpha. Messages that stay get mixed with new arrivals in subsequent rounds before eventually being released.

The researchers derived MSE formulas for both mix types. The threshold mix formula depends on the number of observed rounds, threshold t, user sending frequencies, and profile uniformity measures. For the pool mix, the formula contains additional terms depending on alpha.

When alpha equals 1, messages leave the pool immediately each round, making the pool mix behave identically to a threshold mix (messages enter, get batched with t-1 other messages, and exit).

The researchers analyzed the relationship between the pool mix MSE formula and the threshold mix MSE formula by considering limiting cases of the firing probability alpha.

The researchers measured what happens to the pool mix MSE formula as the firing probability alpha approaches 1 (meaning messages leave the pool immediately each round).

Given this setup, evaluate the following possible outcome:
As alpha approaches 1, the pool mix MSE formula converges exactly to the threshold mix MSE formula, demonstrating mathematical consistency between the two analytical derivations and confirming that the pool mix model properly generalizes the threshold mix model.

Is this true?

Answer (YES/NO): YES